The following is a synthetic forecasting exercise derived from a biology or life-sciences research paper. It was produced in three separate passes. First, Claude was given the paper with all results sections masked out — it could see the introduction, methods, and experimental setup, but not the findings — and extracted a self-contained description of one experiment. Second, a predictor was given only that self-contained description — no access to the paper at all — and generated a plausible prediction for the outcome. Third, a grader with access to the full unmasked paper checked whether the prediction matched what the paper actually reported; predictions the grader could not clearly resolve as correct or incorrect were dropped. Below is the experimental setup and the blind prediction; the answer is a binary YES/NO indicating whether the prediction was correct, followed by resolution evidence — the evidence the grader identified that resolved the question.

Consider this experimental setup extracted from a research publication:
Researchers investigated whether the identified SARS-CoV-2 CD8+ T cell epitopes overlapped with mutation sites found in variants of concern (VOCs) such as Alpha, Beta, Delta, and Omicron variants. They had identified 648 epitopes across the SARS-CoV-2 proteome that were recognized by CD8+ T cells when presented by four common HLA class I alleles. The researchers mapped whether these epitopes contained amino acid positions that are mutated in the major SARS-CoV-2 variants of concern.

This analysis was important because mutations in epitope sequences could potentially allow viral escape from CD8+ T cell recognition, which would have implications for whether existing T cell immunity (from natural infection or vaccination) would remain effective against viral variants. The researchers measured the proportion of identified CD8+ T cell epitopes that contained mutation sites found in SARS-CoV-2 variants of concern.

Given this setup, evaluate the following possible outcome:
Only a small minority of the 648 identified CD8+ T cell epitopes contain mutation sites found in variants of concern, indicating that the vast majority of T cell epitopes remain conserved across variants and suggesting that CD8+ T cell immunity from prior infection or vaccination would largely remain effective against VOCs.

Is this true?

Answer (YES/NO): YES